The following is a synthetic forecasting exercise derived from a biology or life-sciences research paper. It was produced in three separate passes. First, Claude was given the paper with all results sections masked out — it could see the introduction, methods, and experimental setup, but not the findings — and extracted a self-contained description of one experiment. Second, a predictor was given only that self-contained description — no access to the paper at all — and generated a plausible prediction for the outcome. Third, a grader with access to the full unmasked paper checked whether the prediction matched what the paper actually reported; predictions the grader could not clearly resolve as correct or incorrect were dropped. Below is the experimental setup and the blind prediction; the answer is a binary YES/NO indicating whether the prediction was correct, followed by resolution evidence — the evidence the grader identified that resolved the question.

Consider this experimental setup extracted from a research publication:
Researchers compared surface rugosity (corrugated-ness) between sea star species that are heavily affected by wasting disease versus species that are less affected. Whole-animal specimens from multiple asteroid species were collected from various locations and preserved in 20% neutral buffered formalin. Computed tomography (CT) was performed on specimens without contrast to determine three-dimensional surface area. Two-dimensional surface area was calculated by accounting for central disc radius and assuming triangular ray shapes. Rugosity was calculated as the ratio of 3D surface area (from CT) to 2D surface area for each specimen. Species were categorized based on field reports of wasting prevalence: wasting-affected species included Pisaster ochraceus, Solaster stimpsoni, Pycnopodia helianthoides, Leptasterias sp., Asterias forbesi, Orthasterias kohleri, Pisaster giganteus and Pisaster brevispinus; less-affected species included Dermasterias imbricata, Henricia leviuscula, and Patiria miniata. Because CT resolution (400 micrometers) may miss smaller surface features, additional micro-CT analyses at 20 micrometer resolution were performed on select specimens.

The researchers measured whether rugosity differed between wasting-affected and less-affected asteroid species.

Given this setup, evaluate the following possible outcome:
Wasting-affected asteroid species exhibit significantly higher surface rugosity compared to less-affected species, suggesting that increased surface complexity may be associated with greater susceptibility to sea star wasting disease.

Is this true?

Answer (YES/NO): YES